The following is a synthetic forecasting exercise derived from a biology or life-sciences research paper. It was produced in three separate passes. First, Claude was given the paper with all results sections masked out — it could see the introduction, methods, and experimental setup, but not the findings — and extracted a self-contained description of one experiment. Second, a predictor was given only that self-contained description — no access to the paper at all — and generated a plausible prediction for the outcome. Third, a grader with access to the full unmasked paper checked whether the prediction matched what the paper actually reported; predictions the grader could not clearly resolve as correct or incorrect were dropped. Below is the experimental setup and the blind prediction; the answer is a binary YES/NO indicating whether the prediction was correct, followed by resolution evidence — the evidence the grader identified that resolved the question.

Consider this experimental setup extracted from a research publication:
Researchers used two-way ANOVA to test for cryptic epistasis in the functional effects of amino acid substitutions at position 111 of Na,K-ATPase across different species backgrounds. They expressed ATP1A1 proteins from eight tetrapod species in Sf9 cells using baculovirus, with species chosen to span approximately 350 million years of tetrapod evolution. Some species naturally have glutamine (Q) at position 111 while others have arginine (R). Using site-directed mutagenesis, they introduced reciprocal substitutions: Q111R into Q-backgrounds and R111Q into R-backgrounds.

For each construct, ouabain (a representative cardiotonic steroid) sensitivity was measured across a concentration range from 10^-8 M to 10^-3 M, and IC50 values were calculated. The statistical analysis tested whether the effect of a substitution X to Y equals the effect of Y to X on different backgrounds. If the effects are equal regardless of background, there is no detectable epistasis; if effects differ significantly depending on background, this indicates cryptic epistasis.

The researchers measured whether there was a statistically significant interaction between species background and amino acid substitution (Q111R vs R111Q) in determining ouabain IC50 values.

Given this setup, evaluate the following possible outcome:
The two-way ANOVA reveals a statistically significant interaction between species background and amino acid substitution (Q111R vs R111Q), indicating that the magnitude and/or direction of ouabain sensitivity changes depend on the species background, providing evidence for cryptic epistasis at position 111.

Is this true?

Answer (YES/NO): NO